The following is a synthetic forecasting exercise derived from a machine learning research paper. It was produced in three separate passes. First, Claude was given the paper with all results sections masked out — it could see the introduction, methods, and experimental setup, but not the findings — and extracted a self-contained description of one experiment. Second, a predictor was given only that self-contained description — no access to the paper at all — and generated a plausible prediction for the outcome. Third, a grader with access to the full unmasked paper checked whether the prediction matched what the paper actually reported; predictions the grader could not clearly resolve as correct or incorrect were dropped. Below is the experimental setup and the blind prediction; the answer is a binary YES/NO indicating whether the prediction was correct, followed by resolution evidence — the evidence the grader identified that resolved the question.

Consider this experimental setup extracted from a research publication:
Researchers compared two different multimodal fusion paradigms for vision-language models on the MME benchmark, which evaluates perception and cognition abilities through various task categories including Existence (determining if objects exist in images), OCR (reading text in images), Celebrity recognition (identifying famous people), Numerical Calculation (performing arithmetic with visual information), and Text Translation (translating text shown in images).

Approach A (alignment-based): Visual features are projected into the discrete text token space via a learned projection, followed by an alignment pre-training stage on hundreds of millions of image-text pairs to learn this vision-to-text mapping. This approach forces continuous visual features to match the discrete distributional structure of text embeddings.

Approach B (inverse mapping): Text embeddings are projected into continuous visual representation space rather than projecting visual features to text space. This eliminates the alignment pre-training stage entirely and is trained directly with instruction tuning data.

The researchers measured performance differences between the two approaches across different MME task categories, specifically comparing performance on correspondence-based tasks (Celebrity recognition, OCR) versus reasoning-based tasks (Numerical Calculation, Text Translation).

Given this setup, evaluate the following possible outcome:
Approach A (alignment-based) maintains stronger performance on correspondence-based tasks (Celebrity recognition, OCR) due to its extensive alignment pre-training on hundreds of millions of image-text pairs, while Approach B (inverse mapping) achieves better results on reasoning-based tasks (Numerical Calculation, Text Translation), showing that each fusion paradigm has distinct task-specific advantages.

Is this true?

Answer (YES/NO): YES